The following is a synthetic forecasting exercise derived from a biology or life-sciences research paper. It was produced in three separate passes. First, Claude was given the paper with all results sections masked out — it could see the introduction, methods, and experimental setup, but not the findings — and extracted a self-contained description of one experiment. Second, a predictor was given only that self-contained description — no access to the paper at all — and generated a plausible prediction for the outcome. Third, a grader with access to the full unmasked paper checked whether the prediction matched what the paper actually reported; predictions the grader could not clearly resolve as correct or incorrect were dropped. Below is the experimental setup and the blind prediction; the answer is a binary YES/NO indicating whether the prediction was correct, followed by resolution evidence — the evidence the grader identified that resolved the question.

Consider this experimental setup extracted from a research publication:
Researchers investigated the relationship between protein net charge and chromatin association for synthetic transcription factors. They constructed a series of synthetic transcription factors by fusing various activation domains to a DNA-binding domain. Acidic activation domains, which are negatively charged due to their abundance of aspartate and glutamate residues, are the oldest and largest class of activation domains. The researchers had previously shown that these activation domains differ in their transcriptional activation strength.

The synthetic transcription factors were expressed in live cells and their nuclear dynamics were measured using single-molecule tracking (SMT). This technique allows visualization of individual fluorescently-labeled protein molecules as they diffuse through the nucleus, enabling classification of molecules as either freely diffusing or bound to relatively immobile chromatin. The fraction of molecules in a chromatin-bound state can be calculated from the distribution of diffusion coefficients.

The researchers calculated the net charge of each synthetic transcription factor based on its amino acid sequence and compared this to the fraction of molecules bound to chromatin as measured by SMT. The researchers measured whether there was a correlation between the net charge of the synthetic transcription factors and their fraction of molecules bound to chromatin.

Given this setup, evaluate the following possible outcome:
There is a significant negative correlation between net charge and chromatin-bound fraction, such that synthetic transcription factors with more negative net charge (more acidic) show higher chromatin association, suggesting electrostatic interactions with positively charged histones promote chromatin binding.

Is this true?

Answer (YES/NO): NO